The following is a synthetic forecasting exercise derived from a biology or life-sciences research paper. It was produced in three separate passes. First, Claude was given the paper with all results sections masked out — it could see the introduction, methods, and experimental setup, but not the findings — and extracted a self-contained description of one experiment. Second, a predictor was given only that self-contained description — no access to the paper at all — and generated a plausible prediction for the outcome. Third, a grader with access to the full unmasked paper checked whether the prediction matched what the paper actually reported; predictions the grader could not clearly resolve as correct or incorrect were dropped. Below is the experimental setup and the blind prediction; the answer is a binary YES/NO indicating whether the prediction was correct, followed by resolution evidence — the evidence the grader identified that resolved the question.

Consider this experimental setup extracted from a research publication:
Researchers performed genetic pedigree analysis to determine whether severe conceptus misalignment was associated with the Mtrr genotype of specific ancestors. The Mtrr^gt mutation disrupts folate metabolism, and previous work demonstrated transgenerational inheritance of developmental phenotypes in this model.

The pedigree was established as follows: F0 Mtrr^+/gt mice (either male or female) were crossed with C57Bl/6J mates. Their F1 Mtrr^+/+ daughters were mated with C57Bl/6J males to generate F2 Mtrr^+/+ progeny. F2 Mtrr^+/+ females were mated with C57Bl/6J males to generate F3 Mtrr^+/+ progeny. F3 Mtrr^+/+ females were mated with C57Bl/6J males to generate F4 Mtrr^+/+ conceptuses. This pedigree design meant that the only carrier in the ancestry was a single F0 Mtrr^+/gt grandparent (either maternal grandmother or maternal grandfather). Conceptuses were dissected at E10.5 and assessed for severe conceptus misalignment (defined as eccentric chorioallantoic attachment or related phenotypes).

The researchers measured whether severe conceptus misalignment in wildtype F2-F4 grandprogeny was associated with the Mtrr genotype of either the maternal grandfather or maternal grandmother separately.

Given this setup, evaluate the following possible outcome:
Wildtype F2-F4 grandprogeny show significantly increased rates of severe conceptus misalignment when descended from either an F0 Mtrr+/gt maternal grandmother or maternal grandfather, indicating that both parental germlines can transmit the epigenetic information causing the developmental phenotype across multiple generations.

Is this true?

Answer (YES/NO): YES